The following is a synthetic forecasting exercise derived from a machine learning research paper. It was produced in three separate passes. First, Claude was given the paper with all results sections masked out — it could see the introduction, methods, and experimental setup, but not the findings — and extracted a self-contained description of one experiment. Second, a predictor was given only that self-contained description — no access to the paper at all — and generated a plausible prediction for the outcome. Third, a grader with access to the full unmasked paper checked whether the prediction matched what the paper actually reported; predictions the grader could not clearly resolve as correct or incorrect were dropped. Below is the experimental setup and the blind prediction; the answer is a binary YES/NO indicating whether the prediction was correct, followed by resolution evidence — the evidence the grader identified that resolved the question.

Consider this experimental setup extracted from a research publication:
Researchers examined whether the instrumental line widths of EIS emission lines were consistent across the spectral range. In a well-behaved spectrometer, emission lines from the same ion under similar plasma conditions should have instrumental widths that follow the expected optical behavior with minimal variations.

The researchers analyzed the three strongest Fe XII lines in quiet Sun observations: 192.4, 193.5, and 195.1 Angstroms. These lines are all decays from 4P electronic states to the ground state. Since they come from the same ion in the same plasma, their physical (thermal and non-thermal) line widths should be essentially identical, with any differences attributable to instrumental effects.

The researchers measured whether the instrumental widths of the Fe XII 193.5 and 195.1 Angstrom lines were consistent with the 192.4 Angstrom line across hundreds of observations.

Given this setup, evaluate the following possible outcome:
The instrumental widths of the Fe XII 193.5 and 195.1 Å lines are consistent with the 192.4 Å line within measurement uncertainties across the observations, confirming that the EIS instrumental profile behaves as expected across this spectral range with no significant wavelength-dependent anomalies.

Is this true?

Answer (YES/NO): NO